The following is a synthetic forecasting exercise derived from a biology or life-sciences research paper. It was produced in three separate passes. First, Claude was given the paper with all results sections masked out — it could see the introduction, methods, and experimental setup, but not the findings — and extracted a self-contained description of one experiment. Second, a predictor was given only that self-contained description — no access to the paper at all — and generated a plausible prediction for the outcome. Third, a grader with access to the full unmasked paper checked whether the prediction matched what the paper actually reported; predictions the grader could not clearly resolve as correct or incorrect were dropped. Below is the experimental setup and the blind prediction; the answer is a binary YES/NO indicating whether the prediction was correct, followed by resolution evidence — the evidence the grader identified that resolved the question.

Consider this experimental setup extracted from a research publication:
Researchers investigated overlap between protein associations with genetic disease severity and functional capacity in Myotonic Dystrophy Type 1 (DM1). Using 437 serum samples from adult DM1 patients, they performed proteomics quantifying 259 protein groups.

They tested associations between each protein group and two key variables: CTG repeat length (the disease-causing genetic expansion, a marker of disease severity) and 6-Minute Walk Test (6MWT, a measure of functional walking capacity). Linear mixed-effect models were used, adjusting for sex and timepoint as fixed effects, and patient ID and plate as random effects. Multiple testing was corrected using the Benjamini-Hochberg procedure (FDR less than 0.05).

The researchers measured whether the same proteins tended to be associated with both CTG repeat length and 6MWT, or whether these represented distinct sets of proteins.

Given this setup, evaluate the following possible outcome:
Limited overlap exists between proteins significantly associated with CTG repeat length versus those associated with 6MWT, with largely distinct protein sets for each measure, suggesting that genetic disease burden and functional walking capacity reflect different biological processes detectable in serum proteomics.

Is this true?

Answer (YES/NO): NO